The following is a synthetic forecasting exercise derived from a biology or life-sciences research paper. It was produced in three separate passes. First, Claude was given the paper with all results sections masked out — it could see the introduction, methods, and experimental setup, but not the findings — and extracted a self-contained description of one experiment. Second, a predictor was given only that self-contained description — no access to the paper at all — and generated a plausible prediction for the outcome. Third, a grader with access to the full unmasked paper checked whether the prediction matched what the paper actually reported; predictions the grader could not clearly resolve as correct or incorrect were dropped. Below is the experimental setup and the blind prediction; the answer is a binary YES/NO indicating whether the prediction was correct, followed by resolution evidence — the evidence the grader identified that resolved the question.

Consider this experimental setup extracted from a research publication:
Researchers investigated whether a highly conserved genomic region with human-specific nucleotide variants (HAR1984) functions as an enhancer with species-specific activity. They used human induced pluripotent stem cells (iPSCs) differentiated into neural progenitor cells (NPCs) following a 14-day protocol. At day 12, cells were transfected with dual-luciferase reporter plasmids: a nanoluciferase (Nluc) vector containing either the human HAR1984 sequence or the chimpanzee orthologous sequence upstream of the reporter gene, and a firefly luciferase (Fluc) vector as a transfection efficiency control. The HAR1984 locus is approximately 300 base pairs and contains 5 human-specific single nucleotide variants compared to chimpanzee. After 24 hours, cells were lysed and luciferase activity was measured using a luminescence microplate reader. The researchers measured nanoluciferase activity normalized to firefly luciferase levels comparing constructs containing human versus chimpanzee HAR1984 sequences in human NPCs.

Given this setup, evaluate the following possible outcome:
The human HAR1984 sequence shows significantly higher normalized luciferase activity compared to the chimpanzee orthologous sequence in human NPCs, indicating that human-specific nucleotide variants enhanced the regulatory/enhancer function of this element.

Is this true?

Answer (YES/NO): YES